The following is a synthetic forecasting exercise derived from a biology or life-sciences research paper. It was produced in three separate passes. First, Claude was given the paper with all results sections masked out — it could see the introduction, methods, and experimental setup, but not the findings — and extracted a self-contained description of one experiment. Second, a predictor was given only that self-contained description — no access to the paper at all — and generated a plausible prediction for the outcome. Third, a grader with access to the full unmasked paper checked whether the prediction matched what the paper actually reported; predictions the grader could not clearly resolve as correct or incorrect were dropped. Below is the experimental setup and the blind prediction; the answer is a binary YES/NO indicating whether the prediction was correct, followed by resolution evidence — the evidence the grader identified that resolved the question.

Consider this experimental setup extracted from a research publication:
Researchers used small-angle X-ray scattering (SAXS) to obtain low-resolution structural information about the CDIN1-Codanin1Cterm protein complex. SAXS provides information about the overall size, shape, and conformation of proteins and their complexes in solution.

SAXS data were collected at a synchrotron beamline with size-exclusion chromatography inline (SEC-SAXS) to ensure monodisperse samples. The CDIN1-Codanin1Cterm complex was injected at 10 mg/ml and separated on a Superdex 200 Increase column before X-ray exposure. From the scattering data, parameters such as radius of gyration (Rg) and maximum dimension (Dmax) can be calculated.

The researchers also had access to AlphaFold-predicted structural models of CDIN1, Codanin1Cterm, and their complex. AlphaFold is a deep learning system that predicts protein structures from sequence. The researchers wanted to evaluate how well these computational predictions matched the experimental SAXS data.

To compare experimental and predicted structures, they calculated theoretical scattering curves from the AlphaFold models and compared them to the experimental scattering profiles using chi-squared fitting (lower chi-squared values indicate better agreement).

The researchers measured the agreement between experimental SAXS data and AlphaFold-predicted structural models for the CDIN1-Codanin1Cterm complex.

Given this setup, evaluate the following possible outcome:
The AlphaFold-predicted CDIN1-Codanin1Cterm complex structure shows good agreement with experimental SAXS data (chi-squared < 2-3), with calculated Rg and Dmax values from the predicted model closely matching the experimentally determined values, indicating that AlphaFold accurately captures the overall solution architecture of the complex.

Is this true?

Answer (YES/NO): NO